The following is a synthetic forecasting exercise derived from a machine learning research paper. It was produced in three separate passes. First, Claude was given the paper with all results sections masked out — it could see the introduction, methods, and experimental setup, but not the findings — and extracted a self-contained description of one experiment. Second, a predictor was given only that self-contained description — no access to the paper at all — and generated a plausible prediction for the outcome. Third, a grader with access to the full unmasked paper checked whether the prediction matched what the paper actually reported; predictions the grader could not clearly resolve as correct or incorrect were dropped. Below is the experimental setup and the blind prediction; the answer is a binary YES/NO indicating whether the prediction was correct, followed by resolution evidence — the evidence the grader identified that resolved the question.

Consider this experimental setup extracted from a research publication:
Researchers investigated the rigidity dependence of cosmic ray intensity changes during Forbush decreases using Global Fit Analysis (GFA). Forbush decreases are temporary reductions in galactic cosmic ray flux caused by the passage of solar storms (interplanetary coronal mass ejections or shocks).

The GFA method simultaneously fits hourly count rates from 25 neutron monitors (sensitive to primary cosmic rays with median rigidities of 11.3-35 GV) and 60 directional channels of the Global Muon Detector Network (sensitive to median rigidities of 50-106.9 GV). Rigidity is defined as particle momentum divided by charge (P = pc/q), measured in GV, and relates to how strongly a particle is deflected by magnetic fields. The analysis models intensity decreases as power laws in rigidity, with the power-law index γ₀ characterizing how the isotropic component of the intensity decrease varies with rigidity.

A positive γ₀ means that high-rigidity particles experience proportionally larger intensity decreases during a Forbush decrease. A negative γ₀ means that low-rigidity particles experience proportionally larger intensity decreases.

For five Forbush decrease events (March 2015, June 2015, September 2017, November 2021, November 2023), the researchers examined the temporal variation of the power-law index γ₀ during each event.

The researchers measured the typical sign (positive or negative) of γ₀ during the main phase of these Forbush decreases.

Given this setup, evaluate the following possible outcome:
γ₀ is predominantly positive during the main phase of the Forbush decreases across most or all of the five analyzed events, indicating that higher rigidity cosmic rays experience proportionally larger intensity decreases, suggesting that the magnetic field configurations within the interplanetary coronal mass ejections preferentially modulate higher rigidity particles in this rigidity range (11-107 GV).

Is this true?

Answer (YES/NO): NO